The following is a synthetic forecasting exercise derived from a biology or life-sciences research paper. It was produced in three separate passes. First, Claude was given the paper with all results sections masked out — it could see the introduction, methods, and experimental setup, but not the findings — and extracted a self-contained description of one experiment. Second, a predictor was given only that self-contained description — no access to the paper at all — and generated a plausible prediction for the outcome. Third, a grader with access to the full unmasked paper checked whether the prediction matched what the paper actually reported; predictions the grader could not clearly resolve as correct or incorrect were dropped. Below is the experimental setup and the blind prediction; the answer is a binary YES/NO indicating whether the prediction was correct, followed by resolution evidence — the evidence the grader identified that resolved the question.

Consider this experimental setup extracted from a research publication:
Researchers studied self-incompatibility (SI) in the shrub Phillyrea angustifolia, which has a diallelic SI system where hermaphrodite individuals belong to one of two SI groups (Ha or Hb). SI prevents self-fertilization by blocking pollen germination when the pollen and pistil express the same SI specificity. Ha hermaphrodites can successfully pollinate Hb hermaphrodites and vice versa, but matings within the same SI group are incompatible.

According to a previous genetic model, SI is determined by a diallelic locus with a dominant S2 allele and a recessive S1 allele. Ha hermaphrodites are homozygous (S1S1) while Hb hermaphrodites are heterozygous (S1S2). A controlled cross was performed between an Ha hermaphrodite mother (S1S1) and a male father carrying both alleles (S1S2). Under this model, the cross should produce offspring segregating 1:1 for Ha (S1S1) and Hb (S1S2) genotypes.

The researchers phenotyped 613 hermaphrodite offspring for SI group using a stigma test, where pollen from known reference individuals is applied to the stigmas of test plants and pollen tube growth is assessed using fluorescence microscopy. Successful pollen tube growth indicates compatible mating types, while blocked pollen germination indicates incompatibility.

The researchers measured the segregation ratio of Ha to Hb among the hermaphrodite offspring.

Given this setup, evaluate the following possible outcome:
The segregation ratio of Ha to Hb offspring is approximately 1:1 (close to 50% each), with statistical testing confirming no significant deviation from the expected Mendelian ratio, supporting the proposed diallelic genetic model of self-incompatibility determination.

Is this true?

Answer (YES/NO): YES